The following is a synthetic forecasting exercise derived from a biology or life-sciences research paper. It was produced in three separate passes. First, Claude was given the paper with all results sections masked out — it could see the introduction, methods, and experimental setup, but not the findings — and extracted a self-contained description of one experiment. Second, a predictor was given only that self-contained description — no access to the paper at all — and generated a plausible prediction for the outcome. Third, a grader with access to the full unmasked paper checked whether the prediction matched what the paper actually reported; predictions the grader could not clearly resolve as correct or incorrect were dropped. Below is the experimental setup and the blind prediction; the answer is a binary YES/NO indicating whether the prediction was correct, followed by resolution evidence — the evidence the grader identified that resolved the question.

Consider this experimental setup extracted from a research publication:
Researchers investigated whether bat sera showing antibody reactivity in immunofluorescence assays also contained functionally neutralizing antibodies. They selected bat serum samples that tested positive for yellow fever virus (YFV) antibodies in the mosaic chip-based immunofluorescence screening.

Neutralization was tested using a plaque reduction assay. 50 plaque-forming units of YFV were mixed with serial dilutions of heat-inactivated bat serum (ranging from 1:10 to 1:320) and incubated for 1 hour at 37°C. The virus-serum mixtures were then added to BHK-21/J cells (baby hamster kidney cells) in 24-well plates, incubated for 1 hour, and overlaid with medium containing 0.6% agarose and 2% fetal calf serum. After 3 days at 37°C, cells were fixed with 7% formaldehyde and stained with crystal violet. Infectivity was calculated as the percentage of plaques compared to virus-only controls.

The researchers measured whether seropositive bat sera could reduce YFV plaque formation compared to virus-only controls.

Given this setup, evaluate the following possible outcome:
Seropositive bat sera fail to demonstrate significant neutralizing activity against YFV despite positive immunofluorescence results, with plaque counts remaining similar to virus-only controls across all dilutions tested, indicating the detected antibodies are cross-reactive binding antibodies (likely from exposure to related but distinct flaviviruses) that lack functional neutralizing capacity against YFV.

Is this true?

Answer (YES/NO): YES